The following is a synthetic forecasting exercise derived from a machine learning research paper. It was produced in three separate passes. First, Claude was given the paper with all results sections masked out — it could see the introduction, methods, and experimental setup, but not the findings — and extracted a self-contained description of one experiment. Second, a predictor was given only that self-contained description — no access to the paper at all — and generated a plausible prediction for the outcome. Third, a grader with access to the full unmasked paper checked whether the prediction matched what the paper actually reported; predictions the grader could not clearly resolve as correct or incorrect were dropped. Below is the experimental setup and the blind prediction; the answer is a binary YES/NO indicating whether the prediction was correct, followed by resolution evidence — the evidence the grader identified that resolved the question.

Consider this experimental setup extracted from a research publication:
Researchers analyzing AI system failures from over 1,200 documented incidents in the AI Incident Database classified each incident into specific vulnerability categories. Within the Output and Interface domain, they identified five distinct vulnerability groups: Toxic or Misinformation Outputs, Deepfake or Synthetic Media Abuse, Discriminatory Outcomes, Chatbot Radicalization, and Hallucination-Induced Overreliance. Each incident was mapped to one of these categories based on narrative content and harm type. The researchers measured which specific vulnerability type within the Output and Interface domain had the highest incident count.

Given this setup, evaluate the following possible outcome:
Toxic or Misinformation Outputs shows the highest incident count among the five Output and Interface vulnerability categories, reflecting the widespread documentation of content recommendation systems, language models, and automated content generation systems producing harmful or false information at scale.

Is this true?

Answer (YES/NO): YES